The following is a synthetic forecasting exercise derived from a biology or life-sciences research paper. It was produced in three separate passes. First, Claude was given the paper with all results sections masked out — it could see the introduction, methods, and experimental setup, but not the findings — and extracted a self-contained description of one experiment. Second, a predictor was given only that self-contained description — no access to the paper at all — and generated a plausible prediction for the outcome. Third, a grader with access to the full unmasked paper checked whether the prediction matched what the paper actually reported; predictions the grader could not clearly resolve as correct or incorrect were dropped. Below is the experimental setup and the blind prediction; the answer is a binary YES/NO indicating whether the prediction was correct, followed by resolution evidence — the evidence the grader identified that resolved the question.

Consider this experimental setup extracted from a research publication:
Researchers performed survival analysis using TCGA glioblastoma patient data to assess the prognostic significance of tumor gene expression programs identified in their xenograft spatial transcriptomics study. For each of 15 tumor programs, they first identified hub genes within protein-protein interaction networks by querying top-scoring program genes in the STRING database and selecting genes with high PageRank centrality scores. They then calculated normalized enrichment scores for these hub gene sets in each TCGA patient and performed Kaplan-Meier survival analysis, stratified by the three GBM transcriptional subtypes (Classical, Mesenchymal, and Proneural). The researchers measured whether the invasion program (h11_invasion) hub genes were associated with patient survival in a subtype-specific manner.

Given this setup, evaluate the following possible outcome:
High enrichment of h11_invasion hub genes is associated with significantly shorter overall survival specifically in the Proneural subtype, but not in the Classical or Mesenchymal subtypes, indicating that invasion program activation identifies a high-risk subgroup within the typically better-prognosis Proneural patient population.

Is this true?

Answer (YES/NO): NO